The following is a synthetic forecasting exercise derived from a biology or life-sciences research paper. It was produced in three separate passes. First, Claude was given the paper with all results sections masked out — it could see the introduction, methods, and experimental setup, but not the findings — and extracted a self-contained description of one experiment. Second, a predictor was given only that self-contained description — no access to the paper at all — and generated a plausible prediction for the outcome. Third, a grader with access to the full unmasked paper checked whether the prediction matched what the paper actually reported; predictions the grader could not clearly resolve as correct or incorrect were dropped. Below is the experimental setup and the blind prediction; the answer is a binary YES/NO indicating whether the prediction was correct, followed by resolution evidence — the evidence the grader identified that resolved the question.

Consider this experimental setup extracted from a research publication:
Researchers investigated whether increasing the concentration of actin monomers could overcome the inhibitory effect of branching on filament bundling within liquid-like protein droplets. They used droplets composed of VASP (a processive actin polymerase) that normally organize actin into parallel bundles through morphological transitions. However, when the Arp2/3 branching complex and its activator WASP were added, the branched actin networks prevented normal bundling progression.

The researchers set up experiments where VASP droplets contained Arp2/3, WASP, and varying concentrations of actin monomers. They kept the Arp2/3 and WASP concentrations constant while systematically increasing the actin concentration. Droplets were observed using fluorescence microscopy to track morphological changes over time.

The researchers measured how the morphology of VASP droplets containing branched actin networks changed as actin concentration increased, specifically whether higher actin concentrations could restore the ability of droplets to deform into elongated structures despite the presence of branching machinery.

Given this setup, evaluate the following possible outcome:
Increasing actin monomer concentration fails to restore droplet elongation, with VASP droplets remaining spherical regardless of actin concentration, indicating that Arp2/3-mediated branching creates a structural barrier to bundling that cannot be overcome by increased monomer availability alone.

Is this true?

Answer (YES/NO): NO